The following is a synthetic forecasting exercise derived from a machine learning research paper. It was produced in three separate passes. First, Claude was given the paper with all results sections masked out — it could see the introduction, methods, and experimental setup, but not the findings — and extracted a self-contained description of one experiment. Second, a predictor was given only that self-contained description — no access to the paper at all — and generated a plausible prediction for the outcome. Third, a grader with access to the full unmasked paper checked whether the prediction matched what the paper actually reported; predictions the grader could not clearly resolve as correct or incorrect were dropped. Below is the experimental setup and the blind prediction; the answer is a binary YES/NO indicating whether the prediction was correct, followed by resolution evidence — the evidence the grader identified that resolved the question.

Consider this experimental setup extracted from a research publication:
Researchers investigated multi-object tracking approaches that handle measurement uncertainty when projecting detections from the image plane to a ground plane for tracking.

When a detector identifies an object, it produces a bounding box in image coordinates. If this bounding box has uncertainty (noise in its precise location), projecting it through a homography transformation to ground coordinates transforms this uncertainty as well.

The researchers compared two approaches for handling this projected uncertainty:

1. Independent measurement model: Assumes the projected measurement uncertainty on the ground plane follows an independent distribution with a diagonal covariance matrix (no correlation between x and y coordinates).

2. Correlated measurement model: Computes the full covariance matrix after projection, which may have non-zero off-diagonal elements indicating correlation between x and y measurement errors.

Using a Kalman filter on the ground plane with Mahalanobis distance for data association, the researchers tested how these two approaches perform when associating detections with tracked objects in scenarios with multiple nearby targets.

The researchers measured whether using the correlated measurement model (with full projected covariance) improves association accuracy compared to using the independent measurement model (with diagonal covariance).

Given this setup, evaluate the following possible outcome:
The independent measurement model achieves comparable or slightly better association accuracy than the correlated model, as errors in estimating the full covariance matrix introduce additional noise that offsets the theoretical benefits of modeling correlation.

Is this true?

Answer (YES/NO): NO